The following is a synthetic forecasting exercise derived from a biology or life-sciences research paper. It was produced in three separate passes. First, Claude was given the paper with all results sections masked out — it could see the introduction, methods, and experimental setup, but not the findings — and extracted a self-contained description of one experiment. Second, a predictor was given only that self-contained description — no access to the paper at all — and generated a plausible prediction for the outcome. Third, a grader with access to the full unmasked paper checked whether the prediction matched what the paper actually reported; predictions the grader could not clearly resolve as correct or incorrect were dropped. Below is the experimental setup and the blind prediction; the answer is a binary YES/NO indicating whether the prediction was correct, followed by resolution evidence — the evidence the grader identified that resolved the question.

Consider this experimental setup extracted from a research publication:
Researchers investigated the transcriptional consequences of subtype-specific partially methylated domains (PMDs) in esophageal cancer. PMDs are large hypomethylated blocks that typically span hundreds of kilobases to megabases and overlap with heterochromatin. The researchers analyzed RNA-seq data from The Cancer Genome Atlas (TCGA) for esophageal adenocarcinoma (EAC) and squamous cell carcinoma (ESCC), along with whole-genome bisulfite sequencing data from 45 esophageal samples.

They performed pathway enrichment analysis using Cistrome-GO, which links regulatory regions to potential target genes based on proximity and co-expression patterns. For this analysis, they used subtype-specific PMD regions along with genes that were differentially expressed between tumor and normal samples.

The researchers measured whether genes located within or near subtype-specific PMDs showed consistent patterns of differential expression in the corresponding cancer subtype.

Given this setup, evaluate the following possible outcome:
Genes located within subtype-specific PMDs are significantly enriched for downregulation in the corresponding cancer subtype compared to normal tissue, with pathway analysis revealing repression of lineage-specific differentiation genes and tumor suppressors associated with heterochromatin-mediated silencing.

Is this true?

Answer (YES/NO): NO